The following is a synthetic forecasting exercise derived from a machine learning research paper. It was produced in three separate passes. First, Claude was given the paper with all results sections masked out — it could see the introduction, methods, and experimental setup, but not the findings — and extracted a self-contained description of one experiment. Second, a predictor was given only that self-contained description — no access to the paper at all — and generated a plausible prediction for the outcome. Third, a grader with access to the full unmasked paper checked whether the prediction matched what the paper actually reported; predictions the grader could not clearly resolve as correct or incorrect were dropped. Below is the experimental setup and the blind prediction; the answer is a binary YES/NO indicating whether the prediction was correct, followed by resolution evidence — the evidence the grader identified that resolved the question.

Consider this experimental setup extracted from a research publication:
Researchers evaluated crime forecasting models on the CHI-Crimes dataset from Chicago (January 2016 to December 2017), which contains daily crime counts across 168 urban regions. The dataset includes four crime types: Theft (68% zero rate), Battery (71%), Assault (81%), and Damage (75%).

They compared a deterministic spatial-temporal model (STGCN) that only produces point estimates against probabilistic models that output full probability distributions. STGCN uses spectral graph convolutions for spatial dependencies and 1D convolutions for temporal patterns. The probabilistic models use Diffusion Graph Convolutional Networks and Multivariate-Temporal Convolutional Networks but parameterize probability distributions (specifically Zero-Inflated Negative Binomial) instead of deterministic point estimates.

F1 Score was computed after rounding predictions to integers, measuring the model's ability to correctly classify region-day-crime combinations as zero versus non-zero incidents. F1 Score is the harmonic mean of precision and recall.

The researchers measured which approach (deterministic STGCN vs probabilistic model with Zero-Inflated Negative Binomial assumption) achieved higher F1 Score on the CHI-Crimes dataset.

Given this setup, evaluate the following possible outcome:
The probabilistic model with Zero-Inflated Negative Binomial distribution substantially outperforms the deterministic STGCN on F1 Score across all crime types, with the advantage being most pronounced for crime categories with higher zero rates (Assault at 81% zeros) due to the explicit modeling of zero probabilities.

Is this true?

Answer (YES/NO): NO